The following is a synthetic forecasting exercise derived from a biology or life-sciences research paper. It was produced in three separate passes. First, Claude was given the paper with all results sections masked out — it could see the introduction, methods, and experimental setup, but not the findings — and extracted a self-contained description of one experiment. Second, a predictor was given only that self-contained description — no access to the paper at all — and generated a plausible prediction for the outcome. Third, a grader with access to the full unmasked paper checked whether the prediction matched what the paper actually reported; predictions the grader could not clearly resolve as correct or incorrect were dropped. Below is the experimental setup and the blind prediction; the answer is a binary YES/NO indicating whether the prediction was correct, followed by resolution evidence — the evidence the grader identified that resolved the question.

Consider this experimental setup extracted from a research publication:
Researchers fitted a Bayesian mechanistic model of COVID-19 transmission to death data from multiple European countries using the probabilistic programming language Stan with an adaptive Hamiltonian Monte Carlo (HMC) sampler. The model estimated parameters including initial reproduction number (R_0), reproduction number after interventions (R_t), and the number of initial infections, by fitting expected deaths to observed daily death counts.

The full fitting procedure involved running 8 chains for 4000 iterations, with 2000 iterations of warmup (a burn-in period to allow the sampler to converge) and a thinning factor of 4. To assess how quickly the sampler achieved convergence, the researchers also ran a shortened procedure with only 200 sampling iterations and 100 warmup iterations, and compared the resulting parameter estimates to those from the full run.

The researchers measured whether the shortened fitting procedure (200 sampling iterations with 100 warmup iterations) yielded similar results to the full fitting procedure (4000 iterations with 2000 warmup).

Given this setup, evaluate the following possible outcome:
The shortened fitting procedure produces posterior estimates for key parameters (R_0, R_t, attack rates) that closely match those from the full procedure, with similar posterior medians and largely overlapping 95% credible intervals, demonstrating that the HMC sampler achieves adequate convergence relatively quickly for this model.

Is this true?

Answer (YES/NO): YES